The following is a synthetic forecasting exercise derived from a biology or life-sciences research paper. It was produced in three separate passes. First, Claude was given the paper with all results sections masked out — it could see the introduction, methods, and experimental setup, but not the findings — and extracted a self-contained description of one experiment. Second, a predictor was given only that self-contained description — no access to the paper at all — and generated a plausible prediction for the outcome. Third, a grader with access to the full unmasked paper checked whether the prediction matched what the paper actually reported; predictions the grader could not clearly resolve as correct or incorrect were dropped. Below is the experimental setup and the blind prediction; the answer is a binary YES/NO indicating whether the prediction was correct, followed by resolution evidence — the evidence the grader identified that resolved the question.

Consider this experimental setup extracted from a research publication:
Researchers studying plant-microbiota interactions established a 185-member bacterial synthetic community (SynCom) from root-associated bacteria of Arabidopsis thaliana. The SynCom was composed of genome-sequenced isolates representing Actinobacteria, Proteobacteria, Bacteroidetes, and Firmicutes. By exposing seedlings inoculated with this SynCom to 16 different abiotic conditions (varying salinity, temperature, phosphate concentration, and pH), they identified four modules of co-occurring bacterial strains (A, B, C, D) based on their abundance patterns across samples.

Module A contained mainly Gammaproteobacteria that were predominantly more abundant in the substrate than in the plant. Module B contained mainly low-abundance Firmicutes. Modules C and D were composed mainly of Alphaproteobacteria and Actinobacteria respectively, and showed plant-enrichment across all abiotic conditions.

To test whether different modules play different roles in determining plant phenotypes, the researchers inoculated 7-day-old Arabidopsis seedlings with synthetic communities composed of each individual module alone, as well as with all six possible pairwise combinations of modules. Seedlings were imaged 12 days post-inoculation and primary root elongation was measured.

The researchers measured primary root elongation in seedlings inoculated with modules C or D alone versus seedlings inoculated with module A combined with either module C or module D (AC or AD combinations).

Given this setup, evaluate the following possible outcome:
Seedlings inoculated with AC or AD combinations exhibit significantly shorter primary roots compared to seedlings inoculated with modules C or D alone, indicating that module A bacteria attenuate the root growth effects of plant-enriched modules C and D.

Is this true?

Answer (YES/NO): NO